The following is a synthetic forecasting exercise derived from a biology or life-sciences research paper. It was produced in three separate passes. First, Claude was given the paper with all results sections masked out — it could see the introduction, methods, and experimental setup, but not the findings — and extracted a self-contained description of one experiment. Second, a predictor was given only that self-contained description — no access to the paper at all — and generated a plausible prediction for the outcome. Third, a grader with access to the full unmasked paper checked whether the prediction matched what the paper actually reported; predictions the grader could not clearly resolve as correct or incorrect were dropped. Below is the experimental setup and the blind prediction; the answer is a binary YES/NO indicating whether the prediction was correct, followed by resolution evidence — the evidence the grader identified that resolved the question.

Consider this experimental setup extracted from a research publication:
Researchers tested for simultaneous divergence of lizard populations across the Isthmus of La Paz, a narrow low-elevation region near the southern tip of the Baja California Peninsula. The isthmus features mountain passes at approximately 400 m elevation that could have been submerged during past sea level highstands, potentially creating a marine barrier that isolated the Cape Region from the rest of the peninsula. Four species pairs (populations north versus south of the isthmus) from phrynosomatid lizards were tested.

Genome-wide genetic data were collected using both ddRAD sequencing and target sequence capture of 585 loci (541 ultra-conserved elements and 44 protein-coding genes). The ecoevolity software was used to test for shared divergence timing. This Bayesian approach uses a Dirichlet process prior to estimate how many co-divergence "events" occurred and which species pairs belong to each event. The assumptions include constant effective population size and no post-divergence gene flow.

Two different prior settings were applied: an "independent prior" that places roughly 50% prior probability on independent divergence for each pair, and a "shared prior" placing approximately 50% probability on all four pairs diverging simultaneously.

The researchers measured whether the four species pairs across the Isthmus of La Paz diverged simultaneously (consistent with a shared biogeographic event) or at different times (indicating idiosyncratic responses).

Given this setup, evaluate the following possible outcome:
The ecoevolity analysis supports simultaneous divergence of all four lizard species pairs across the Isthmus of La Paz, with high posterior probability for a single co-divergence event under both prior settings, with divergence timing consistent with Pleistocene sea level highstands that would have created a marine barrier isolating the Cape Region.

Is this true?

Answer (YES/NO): NO